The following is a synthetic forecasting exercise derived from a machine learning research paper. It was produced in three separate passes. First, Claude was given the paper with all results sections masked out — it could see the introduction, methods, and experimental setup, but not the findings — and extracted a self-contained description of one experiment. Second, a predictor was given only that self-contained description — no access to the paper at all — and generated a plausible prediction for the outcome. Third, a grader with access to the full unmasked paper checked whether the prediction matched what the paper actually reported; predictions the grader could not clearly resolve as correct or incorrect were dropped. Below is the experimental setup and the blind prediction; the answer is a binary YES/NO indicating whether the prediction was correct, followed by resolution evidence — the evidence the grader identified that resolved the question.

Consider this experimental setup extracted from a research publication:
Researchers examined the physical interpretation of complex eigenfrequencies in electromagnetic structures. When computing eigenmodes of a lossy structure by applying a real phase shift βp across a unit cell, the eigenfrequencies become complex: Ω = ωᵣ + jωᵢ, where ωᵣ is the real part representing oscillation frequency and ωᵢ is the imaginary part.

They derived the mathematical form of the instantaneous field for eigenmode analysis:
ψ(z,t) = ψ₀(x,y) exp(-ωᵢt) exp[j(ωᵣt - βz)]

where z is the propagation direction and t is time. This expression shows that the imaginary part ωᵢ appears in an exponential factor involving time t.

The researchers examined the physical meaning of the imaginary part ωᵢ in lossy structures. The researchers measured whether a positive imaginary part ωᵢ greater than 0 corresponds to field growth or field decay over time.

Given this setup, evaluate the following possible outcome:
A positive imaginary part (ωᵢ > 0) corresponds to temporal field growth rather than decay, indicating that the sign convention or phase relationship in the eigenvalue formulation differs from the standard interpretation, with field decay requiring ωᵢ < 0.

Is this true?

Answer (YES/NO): NO